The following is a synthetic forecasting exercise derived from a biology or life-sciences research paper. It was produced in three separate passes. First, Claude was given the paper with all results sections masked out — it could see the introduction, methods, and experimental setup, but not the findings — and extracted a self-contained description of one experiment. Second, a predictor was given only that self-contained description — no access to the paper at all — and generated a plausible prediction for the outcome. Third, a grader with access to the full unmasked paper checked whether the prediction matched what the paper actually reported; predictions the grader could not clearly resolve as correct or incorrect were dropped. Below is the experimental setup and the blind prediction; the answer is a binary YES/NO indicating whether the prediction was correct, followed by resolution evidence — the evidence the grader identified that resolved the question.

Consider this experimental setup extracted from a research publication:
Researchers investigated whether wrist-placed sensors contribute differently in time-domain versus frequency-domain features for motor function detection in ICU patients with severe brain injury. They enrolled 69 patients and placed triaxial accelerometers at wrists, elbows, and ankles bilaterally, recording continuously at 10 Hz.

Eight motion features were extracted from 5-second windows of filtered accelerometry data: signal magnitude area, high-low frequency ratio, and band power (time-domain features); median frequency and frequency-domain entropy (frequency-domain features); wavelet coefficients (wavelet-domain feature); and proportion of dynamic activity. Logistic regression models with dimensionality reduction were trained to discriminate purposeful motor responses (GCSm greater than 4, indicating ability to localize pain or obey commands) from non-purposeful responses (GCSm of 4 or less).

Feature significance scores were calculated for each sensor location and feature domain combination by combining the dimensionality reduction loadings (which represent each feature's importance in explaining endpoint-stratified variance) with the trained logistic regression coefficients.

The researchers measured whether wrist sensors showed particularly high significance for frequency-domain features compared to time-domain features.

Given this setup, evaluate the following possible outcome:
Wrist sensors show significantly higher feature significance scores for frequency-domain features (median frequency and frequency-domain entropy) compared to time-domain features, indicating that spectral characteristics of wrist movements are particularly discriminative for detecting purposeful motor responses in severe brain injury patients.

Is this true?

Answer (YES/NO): NO